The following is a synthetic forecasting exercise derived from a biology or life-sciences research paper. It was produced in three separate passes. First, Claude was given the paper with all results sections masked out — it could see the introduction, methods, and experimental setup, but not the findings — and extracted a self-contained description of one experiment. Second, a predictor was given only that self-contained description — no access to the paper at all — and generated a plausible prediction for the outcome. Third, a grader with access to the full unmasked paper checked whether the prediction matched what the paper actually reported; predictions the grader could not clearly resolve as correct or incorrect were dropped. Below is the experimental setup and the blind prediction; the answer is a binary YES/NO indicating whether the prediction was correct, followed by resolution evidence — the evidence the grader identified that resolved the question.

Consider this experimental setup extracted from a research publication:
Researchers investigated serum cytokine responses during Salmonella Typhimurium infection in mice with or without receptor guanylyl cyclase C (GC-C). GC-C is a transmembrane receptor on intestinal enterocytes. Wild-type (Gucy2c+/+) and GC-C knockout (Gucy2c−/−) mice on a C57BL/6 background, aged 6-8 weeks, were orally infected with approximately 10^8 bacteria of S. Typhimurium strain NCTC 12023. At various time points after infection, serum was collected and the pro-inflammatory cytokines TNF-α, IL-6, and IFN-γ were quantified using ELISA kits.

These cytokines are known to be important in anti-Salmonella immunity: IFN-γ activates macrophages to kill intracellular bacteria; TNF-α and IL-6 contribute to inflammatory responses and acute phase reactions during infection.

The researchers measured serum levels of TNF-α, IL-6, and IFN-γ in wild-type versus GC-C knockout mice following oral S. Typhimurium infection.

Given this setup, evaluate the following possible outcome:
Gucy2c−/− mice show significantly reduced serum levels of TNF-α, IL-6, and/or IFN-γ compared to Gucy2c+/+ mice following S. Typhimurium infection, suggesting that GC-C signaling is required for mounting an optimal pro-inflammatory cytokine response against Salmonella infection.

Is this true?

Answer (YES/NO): NO